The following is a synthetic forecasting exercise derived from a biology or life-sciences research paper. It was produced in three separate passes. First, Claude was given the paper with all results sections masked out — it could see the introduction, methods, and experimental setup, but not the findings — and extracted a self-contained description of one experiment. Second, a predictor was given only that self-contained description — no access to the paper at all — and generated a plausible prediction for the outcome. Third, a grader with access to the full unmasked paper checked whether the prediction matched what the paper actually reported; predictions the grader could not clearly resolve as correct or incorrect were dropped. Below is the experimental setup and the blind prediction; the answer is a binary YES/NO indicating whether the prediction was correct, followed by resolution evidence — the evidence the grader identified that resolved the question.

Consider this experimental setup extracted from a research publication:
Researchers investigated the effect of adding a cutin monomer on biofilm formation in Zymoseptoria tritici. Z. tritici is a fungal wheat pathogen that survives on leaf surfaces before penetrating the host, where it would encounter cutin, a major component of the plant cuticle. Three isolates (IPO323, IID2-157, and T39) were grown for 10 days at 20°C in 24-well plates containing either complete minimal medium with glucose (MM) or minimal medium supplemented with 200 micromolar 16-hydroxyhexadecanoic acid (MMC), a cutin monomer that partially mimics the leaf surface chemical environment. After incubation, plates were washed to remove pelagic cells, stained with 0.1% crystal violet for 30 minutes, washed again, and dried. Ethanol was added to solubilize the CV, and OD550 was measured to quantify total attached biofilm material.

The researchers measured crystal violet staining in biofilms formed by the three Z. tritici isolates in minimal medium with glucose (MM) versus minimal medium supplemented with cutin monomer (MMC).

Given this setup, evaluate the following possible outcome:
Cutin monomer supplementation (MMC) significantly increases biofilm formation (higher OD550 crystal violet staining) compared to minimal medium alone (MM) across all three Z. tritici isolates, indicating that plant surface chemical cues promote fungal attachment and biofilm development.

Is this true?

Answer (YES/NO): NO